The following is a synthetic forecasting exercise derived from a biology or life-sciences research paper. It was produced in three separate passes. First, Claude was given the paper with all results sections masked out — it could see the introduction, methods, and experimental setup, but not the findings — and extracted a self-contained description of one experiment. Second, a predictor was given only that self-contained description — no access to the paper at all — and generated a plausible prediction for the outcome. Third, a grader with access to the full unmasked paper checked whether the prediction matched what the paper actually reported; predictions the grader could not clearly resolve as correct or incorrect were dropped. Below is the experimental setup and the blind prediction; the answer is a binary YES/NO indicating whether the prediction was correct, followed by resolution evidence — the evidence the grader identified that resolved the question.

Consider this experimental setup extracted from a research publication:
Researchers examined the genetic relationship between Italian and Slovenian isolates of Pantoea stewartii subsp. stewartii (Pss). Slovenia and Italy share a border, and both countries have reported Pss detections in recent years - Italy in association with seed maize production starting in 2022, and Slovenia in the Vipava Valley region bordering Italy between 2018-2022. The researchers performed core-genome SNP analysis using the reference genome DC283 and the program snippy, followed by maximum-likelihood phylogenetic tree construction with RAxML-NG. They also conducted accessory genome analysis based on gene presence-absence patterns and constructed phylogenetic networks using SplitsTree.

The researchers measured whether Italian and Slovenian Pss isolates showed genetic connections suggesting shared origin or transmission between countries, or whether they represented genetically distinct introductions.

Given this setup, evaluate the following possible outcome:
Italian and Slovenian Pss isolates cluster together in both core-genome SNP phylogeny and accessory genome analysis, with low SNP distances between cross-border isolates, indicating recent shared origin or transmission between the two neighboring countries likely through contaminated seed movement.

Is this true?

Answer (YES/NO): NO